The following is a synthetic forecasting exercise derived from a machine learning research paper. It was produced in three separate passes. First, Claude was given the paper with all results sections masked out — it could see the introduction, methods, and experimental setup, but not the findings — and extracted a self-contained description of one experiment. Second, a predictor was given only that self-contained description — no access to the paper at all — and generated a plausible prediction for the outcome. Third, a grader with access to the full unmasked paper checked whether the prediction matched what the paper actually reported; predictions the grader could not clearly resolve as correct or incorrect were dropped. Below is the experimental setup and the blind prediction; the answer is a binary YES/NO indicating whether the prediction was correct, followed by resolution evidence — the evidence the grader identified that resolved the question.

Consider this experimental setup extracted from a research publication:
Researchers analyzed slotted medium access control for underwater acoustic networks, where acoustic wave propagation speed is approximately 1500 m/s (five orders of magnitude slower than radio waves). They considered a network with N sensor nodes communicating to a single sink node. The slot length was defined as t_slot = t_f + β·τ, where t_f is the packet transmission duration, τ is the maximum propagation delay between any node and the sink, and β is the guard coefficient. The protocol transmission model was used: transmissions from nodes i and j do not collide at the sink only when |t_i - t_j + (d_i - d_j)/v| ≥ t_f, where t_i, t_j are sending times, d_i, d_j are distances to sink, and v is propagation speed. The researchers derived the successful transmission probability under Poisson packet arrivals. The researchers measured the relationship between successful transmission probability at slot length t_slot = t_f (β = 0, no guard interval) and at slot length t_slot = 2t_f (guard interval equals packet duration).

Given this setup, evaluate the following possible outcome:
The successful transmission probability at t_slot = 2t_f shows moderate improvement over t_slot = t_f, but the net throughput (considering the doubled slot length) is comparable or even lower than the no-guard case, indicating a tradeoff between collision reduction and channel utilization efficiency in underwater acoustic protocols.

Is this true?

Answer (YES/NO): NO